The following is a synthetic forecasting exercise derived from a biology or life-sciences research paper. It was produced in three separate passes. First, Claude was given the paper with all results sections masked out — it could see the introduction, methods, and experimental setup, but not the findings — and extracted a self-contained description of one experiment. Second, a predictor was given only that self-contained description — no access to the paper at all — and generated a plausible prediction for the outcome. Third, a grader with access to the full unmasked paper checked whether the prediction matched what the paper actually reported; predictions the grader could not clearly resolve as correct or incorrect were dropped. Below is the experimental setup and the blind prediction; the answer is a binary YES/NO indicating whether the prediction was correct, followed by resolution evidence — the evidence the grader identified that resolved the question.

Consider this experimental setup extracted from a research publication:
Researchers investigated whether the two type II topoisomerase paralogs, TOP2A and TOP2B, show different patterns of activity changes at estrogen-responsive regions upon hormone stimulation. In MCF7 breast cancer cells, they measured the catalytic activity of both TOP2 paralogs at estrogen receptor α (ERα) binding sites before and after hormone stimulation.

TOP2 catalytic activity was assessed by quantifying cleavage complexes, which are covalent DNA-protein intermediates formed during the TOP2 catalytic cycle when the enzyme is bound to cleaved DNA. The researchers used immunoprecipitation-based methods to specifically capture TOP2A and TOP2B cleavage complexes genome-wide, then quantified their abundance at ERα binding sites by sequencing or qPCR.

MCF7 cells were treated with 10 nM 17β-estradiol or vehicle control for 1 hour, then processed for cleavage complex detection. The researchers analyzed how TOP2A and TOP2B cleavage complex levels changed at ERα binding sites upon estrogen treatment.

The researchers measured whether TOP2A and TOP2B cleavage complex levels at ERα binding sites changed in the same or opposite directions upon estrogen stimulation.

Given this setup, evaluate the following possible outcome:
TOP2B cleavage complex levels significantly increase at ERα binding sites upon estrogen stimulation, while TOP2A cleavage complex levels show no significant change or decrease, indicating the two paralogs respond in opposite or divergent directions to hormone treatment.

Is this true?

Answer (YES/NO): NO